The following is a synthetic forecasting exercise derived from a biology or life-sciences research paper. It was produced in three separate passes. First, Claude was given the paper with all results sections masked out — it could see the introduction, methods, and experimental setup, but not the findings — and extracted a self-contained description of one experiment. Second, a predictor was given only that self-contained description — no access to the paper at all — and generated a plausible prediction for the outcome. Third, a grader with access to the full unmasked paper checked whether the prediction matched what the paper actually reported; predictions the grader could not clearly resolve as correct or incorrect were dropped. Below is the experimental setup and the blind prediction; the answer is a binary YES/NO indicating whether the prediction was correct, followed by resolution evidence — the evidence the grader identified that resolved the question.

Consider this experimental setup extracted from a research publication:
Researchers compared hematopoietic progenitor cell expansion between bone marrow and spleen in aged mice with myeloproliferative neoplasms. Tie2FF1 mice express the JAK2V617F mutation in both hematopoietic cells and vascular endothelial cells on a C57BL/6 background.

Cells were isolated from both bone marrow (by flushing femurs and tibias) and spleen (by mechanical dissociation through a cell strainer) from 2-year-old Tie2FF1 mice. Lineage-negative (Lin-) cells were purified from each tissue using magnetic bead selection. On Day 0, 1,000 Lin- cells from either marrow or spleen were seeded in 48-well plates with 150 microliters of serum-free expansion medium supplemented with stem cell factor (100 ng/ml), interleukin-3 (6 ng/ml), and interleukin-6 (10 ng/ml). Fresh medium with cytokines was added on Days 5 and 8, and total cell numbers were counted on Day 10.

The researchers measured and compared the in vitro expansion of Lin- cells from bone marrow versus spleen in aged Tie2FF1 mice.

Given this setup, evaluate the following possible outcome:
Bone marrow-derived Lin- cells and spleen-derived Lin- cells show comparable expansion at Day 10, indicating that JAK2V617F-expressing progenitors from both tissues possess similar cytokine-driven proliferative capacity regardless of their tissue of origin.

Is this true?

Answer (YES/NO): NO